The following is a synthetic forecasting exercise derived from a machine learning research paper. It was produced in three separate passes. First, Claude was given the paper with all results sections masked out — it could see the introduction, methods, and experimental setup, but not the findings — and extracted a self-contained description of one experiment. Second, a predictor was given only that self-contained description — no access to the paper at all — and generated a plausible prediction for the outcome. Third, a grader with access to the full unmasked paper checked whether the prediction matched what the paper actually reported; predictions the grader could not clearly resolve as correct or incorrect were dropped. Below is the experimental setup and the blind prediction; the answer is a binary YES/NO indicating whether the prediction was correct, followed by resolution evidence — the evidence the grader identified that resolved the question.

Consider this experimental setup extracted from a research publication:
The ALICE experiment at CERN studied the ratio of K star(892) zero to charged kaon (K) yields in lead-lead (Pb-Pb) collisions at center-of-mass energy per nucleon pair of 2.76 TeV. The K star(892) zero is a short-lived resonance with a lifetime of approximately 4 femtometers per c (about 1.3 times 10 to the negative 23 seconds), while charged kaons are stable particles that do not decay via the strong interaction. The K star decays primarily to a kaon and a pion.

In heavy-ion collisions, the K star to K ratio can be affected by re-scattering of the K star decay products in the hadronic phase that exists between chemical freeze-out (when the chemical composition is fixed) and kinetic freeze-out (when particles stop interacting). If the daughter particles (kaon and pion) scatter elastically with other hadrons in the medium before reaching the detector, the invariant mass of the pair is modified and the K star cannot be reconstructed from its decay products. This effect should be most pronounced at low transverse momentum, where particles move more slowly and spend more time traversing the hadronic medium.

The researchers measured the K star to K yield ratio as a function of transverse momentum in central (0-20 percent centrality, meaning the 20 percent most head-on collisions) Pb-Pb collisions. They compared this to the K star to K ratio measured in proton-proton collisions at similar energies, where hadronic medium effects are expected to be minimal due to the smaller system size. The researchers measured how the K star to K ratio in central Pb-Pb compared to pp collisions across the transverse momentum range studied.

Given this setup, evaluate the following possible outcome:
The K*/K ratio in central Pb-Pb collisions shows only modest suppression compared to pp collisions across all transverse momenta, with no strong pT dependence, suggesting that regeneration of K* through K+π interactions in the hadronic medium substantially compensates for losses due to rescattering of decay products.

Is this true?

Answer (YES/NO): NO